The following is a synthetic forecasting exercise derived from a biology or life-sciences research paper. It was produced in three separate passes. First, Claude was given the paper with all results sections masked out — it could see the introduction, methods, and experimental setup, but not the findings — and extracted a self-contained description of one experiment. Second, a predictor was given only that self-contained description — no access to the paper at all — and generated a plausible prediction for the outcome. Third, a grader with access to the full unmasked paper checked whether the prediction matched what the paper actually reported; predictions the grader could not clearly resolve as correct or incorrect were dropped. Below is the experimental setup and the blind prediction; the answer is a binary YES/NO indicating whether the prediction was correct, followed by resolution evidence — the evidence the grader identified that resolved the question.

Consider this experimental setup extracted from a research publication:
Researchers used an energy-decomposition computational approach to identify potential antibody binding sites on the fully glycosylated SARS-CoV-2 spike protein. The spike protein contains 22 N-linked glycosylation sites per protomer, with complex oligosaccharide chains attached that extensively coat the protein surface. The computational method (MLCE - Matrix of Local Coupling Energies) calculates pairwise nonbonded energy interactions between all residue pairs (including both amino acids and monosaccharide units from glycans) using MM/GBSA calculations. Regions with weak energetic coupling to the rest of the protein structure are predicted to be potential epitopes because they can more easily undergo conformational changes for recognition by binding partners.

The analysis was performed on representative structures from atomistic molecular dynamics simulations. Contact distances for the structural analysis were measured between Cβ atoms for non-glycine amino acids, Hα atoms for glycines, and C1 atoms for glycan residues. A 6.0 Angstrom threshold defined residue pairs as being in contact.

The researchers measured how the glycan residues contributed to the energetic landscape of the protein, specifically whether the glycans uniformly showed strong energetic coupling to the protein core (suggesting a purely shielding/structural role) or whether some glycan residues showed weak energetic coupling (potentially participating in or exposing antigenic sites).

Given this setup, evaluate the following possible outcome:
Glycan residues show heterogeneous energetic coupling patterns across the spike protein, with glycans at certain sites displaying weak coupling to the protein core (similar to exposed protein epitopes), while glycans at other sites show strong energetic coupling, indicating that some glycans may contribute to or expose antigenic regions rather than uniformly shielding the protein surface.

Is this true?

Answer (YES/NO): YES